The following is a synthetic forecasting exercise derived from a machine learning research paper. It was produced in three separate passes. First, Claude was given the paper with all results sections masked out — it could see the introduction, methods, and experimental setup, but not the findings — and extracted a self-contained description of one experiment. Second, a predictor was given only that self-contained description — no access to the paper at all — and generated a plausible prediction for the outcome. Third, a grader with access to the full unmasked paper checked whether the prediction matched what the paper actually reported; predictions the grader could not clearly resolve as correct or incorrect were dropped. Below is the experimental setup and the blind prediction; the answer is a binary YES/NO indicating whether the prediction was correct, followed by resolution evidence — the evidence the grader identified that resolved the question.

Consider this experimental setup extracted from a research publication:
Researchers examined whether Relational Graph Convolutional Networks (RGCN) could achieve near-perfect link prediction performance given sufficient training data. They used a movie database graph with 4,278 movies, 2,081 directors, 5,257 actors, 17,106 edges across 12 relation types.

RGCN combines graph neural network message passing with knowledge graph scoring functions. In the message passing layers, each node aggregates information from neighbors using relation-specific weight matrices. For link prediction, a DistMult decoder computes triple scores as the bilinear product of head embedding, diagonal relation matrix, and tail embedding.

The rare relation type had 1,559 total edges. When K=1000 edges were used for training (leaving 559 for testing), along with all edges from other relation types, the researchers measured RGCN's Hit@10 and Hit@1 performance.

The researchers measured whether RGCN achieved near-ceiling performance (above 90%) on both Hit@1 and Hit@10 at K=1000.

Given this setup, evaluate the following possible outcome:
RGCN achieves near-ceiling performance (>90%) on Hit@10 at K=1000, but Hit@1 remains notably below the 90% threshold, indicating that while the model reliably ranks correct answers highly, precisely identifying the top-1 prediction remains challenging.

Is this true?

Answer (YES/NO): NO